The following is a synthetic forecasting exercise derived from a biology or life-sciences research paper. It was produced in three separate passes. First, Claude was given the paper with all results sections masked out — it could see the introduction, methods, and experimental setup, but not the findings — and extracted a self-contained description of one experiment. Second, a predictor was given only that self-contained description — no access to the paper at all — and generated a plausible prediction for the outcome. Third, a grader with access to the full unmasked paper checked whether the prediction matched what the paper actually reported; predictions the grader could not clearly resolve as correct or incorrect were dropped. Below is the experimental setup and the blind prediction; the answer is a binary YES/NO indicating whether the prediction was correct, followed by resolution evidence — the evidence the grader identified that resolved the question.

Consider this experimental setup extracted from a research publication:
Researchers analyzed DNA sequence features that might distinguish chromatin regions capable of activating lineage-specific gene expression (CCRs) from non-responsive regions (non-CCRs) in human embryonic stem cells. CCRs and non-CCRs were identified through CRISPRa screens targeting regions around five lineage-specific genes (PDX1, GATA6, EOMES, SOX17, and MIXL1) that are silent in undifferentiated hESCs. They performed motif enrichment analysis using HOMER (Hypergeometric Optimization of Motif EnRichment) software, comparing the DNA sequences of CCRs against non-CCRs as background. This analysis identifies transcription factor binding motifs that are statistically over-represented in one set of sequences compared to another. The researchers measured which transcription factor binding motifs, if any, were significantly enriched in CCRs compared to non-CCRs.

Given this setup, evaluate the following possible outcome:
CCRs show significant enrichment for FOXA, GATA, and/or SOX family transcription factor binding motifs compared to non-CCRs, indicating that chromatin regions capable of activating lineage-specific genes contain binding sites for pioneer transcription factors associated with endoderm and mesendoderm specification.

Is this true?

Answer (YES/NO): NO